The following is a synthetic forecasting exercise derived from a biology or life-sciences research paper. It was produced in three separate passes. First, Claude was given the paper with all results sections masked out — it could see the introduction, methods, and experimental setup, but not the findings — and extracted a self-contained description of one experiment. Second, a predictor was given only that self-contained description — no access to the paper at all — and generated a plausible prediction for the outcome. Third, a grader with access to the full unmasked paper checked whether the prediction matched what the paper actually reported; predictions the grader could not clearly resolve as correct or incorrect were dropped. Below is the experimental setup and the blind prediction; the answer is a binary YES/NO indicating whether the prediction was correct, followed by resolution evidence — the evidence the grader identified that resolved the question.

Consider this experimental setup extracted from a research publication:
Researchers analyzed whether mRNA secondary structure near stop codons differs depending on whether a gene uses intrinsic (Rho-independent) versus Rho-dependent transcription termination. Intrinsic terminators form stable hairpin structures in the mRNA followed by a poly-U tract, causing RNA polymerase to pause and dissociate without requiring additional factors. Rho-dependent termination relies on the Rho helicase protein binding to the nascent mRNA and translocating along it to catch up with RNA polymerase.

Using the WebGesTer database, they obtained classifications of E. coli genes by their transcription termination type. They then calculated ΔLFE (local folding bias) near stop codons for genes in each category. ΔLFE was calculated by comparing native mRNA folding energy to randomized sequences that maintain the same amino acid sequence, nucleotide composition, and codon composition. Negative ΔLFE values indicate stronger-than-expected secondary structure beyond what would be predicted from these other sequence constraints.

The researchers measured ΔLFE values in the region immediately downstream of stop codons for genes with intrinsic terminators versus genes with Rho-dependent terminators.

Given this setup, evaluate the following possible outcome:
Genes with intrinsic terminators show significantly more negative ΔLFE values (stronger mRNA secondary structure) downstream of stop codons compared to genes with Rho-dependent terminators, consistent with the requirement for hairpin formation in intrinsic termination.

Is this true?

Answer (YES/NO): NO